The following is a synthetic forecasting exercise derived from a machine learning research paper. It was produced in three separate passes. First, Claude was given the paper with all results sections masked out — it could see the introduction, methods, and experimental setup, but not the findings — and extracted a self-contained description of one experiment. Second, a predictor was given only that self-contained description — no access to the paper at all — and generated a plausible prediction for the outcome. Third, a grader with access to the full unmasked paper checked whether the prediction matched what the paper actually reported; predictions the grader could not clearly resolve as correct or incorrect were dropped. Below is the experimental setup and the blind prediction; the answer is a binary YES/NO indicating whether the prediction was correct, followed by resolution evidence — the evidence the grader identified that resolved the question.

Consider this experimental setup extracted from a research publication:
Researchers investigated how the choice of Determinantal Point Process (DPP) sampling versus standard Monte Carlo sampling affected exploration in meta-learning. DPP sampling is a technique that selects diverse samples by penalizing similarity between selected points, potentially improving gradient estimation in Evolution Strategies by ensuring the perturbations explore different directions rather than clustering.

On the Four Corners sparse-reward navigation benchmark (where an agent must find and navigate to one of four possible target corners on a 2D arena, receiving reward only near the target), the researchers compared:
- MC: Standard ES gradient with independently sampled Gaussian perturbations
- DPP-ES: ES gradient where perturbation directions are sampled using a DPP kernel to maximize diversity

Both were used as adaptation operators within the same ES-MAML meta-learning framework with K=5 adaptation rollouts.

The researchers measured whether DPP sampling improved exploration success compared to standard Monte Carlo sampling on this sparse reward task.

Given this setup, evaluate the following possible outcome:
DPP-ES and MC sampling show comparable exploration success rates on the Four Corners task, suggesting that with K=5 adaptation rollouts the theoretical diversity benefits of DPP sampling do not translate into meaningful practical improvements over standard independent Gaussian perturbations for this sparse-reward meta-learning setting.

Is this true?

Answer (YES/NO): NO